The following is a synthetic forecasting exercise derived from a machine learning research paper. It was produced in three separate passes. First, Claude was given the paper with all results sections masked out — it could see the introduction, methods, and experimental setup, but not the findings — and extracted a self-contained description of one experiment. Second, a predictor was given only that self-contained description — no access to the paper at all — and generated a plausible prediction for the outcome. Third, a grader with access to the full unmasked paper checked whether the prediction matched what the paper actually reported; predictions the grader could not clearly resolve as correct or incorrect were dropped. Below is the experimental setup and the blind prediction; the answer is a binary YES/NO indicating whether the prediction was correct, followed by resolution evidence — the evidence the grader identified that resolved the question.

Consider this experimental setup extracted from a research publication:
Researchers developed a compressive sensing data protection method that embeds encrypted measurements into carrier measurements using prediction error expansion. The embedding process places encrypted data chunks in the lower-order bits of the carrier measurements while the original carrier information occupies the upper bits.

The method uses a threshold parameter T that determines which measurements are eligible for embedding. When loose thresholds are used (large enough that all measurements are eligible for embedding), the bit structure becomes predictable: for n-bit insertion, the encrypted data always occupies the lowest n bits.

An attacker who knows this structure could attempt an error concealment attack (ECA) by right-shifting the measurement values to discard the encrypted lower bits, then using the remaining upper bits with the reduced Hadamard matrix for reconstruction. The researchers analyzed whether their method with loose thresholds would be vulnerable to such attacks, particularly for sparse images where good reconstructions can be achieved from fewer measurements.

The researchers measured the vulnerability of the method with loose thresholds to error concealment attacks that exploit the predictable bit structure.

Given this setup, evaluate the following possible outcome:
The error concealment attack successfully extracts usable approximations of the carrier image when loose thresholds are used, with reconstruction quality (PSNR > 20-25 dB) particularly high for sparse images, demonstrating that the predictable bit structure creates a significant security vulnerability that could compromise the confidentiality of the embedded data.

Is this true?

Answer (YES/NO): NO